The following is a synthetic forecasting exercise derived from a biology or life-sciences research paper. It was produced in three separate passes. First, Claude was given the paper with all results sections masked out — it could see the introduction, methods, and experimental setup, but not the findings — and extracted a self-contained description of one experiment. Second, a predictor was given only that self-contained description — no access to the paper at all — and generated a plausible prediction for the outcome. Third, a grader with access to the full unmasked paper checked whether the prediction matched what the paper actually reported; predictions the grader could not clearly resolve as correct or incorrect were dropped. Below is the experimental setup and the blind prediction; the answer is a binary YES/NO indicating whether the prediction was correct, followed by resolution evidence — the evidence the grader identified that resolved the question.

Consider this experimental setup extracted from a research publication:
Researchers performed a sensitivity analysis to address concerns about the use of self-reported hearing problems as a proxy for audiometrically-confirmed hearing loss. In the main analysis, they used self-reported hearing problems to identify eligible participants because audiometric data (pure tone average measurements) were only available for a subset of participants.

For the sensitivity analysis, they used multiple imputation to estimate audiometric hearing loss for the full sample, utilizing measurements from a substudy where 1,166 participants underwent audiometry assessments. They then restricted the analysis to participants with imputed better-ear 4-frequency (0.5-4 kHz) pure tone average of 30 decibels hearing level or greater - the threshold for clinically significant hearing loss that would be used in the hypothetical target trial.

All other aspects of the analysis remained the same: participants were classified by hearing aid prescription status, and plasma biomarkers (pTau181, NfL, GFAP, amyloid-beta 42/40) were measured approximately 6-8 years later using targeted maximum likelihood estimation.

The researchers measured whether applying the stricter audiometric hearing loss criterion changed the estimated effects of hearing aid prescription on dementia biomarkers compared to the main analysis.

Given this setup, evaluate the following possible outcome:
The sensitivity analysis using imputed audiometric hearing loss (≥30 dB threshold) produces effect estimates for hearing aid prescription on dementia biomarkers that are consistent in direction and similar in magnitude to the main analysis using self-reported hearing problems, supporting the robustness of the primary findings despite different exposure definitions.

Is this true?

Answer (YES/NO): YES